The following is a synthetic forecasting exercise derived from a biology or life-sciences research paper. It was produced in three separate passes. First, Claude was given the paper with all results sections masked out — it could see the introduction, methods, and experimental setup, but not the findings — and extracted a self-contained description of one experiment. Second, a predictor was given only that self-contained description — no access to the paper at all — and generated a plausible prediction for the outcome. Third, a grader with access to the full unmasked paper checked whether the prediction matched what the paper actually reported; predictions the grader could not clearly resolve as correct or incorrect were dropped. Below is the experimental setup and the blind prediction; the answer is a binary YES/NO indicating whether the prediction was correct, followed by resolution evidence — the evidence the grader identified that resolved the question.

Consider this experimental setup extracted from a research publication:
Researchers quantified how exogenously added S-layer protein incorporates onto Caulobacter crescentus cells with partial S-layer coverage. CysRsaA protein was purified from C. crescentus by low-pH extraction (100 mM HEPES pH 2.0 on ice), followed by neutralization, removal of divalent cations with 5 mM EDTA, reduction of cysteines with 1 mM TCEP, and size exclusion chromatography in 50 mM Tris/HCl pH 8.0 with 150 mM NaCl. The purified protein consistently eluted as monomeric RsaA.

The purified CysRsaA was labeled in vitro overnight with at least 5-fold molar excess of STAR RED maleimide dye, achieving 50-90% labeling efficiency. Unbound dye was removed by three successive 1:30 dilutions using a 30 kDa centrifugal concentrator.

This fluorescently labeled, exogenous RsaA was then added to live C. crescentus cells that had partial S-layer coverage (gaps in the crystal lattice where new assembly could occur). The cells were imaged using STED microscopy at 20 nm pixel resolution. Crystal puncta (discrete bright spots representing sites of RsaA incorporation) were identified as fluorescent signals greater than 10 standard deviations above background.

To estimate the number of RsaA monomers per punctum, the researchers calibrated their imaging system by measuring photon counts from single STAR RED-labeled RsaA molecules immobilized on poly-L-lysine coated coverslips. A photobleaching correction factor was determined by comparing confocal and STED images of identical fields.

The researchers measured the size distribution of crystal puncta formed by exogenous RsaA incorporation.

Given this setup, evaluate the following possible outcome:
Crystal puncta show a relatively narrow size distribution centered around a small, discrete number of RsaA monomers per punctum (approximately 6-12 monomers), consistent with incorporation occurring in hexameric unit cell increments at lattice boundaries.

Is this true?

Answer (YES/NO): NO